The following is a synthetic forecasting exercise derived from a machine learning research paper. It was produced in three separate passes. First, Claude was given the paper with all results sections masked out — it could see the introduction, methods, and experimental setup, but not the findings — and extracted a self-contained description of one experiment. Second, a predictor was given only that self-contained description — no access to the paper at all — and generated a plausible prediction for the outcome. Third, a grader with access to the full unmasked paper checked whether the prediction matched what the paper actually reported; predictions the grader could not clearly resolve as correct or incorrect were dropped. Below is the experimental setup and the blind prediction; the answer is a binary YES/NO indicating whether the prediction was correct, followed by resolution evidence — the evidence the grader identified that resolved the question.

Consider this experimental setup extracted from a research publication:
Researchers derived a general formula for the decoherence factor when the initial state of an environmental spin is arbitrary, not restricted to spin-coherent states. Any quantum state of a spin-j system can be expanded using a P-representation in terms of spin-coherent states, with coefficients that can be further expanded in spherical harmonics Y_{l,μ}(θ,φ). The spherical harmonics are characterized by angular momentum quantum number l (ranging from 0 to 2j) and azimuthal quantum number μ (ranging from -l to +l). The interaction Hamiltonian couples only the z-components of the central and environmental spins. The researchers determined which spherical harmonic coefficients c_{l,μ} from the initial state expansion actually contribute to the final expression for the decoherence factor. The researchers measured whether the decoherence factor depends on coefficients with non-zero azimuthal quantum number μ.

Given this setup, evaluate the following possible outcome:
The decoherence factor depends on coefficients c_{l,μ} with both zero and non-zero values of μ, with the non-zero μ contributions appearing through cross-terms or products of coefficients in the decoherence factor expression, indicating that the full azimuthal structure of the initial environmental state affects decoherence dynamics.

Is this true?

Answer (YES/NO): NO